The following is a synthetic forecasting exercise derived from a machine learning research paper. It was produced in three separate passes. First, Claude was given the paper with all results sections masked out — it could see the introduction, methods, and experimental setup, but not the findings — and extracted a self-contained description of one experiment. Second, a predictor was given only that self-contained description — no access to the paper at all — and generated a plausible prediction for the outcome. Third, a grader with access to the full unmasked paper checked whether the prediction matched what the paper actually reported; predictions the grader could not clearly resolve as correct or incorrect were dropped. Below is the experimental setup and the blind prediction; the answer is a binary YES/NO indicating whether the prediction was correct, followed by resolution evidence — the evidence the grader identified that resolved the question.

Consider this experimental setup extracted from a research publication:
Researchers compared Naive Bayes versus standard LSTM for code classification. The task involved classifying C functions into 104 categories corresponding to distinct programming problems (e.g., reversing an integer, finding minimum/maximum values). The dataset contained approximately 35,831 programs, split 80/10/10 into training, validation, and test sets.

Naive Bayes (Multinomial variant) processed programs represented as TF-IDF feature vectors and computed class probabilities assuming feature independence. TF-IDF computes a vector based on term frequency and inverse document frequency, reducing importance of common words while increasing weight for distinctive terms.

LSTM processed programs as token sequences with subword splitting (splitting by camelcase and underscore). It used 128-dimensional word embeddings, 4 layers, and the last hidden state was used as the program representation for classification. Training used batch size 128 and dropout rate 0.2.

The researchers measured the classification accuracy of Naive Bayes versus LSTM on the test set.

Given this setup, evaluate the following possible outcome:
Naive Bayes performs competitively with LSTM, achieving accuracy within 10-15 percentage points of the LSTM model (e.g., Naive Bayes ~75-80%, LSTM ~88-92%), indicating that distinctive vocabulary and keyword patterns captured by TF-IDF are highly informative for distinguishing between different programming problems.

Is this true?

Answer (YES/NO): NO